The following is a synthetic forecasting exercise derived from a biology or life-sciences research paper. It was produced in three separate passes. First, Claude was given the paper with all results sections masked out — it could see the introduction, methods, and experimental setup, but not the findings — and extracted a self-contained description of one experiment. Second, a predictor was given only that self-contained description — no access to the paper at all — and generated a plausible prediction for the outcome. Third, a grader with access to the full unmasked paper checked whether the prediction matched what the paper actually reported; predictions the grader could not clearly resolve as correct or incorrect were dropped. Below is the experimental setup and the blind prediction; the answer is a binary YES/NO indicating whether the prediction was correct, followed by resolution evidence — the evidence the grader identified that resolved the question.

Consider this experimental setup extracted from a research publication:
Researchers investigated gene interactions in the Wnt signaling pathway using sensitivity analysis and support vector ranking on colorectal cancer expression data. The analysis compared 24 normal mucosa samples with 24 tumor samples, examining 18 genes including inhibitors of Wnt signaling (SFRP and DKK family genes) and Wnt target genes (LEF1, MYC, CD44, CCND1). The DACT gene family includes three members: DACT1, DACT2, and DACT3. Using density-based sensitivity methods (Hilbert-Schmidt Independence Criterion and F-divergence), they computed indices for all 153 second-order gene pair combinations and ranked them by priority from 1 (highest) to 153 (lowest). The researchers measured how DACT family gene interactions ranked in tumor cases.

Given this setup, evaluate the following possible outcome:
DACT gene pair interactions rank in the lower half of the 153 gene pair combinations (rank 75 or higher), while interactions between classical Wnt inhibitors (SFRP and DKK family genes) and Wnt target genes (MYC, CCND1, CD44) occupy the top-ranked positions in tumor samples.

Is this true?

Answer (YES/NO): NO